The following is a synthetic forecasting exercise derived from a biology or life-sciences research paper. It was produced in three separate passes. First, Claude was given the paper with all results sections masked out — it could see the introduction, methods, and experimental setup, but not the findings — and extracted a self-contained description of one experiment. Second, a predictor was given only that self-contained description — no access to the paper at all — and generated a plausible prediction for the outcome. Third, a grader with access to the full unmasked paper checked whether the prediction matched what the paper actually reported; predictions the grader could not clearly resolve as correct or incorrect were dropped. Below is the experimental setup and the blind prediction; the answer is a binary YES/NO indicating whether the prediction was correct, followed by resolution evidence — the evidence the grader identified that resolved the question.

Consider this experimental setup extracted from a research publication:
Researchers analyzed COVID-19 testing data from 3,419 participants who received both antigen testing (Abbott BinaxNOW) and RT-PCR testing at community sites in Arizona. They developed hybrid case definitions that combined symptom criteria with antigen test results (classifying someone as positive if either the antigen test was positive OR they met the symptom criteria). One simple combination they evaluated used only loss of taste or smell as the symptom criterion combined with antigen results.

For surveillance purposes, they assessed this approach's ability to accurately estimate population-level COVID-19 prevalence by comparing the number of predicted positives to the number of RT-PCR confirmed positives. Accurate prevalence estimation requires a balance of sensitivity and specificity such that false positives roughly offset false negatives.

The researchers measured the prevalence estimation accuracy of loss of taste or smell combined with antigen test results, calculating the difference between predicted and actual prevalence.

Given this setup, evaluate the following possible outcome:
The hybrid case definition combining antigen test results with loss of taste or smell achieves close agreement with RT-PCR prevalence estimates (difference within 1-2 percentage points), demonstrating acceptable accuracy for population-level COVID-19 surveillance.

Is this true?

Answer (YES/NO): NO